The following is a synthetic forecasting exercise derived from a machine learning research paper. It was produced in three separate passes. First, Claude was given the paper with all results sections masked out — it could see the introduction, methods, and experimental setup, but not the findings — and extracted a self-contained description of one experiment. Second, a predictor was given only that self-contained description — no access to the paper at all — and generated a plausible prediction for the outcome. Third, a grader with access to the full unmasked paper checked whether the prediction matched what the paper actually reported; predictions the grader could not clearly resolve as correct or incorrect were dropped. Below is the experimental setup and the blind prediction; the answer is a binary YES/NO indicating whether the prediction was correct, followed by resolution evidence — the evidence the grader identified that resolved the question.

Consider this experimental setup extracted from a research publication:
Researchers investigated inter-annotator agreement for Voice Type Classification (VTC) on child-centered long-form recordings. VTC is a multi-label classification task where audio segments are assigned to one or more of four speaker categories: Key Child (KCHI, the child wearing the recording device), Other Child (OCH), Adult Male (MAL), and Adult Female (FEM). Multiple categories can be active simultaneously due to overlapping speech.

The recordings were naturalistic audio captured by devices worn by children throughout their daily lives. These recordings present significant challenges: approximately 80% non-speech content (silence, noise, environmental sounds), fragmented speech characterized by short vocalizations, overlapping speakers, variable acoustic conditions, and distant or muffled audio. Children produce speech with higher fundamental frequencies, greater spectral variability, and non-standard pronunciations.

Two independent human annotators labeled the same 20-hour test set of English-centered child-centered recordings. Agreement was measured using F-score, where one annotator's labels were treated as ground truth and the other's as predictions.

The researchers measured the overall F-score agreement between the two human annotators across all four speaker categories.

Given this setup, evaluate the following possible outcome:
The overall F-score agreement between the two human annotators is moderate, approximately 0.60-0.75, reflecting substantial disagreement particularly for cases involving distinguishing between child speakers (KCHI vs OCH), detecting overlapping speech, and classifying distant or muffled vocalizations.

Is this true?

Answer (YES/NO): YES